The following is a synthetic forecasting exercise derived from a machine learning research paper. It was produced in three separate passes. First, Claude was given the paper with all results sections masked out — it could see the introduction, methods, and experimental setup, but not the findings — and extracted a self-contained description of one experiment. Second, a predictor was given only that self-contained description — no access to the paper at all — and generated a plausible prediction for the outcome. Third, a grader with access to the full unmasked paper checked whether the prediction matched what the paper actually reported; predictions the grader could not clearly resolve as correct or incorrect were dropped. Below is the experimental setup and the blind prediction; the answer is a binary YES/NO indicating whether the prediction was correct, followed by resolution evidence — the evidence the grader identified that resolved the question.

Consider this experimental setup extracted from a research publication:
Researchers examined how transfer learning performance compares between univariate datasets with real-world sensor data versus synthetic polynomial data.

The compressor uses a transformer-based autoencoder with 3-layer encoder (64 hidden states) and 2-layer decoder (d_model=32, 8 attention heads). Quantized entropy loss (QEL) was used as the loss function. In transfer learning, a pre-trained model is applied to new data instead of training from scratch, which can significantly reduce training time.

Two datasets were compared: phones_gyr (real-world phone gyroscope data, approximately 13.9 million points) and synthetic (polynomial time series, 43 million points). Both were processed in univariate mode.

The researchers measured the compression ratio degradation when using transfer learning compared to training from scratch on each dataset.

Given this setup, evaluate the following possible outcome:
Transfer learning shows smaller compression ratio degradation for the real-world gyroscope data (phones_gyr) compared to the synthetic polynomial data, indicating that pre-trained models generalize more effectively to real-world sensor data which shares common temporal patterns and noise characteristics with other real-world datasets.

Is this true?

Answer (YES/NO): YES